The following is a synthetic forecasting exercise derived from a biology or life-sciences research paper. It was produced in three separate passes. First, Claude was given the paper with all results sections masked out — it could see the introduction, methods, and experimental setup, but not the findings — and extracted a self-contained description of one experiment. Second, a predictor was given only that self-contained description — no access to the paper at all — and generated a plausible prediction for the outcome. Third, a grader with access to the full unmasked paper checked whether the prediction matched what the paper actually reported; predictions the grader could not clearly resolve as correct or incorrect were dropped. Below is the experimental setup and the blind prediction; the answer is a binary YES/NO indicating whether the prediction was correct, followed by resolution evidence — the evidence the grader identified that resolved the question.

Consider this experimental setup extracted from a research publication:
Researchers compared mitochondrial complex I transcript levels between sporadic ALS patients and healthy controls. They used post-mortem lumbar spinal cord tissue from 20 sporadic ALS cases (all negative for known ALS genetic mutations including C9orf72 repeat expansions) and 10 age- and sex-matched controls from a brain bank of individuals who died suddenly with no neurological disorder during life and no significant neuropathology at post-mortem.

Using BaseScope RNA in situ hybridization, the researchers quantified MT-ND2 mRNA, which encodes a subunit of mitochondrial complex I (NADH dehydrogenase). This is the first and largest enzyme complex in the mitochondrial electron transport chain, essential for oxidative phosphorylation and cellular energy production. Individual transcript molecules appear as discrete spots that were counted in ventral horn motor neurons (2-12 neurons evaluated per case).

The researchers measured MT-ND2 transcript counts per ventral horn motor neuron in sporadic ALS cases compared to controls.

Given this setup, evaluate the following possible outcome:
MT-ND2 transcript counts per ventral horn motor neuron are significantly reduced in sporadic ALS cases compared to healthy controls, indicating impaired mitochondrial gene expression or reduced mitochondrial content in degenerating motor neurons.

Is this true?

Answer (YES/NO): YES